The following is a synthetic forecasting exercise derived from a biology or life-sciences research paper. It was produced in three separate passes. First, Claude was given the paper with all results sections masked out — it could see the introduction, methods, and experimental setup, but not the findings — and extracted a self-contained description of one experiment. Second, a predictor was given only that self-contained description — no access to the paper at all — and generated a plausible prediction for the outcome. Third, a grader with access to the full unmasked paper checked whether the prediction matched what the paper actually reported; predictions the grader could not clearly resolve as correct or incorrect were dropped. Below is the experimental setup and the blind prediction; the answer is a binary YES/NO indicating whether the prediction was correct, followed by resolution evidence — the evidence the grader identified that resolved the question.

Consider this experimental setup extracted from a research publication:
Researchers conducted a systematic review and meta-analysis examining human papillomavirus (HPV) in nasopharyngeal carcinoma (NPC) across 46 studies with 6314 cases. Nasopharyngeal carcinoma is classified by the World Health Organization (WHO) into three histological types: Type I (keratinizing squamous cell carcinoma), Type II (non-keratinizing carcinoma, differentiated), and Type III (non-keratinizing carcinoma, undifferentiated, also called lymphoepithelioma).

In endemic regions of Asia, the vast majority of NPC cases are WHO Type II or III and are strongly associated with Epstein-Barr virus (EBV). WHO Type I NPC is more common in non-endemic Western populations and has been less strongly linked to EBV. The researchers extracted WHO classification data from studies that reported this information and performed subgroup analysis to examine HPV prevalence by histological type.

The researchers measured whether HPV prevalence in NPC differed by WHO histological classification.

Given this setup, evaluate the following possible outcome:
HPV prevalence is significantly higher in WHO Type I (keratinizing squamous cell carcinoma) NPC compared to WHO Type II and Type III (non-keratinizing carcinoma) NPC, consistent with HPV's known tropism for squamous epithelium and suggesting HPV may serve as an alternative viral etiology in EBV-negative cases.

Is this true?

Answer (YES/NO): YES